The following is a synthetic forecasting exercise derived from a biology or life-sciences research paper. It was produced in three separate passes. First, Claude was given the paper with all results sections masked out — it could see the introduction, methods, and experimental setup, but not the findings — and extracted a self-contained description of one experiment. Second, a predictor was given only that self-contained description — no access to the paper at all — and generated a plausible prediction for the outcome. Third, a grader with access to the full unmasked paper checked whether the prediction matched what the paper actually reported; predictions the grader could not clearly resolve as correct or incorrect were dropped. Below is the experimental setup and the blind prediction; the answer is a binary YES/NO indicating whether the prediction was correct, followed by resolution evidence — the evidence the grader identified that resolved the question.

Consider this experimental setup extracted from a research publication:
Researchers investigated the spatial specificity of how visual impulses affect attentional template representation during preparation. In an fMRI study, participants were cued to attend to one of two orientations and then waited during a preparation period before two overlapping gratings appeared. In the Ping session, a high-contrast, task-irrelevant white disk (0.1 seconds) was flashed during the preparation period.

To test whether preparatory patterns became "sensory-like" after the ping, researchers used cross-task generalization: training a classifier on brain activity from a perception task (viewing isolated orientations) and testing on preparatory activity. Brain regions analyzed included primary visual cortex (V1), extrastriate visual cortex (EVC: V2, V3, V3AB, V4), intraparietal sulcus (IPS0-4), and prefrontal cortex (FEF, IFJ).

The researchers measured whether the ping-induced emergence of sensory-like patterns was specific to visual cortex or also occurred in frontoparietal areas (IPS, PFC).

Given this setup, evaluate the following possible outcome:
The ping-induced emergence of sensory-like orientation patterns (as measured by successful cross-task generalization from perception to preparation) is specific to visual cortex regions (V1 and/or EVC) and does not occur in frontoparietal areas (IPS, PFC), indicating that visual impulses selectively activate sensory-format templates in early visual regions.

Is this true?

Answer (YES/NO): YES